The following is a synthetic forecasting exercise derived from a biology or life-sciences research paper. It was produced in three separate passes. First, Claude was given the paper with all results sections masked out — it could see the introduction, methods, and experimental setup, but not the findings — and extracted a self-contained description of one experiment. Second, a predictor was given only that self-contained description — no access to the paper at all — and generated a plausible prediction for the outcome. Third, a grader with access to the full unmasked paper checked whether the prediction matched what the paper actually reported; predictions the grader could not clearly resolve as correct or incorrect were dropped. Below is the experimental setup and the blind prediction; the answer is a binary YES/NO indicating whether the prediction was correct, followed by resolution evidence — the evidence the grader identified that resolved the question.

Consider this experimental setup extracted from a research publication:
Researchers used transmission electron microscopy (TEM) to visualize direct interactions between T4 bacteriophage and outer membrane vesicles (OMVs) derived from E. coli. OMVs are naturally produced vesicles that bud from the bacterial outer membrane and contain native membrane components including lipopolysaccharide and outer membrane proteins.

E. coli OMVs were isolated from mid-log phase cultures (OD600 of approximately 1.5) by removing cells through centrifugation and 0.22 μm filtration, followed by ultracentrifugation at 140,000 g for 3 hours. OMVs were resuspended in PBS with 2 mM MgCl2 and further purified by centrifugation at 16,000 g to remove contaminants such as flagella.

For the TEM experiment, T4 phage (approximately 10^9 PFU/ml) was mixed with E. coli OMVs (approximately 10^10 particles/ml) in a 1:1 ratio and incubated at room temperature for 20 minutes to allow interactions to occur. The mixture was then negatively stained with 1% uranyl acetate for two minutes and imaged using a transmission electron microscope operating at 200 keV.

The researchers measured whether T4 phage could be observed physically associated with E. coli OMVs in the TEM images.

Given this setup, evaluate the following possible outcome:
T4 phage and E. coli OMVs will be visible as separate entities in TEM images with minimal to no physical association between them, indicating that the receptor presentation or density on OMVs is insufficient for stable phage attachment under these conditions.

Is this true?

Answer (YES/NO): NO